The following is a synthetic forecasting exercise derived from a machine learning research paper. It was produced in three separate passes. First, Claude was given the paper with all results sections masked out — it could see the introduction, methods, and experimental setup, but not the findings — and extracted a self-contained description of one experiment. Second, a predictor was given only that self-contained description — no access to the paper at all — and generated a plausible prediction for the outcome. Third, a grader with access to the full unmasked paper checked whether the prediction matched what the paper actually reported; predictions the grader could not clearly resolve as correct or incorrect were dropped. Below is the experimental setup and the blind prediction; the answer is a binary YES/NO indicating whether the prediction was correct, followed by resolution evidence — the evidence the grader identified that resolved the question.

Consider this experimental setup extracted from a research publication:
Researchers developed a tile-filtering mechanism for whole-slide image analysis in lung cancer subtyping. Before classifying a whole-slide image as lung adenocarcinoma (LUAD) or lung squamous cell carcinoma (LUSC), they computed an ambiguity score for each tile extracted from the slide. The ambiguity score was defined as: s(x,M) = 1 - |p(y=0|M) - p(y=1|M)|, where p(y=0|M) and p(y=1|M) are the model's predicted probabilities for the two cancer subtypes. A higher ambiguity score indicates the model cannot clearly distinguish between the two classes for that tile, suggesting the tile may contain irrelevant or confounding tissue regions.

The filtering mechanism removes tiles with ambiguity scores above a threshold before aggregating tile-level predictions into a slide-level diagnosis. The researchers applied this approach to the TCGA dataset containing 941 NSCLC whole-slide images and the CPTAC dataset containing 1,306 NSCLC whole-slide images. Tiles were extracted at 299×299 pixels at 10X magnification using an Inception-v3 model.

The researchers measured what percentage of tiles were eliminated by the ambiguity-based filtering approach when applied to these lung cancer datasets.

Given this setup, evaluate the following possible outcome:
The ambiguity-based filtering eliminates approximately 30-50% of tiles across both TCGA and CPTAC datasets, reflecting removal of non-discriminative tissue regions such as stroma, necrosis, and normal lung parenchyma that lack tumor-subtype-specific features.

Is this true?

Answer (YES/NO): NO